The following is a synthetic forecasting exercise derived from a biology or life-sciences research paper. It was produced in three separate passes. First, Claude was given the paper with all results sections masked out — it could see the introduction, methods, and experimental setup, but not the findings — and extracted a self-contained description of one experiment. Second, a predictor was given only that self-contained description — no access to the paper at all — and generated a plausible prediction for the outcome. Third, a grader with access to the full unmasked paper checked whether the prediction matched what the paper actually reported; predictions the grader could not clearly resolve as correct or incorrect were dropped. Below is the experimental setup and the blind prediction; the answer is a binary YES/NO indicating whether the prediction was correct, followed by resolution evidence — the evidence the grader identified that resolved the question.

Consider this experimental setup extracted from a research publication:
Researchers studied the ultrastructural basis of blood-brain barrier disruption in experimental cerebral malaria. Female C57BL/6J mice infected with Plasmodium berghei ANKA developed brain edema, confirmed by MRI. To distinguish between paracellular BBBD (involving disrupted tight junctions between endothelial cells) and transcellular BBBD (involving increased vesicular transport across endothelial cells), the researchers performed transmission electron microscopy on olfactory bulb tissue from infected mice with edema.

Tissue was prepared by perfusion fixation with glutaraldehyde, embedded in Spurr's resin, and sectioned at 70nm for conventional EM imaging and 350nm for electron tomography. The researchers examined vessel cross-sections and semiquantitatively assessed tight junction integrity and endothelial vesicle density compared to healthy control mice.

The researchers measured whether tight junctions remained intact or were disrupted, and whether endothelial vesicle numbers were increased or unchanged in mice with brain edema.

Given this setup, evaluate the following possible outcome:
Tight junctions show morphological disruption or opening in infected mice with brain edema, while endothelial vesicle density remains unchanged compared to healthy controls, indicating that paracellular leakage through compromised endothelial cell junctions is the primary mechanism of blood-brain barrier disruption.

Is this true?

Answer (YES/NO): NO